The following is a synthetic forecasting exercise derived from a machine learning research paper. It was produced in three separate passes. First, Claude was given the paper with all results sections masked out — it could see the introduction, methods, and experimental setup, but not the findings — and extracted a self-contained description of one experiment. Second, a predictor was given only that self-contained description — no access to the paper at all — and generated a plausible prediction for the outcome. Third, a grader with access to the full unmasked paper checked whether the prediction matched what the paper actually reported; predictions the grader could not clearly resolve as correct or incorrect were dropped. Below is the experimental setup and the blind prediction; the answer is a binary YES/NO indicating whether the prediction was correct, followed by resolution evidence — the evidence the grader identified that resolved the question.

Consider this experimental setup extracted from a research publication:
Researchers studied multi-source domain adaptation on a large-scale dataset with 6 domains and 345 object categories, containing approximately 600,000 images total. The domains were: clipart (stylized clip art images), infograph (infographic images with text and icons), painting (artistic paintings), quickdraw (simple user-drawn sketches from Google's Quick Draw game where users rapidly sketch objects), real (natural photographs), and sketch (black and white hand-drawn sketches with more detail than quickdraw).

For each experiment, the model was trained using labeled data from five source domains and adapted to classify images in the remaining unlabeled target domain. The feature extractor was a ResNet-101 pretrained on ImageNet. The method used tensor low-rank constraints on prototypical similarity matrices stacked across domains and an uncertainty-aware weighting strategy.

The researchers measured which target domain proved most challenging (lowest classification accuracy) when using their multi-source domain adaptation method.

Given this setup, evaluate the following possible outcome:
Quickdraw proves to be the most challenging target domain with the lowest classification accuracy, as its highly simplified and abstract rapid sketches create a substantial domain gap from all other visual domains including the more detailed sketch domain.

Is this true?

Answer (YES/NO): YES